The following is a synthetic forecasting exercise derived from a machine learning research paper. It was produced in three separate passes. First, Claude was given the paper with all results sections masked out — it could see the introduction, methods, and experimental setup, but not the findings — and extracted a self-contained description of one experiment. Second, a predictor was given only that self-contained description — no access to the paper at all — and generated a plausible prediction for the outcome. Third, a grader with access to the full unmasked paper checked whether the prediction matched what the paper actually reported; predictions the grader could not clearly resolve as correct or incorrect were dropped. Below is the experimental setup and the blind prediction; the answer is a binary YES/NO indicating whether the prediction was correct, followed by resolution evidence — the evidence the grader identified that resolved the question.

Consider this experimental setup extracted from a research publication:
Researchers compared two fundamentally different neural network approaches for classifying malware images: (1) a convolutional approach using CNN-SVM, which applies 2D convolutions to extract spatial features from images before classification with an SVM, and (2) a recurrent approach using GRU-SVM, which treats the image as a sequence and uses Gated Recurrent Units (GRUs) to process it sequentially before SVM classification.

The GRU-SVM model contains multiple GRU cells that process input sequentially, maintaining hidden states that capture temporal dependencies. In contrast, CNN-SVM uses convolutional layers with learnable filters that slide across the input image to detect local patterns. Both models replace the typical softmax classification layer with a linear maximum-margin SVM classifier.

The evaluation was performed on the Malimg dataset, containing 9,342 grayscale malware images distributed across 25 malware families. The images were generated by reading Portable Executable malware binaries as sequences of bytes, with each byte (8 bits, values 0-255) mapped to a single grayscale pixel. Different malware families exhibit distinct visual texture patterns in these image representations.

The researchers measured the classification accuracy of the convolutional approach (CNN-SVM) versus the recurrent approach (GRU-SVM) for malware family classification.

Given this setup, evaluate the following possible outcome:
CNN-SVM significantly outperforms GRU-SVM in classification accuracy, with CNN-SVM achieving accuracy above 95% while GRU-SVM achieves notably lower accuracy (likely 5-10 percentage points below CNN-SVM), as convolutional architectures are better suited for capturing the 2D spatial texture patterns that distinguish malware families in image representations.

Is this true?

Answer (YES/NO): NO